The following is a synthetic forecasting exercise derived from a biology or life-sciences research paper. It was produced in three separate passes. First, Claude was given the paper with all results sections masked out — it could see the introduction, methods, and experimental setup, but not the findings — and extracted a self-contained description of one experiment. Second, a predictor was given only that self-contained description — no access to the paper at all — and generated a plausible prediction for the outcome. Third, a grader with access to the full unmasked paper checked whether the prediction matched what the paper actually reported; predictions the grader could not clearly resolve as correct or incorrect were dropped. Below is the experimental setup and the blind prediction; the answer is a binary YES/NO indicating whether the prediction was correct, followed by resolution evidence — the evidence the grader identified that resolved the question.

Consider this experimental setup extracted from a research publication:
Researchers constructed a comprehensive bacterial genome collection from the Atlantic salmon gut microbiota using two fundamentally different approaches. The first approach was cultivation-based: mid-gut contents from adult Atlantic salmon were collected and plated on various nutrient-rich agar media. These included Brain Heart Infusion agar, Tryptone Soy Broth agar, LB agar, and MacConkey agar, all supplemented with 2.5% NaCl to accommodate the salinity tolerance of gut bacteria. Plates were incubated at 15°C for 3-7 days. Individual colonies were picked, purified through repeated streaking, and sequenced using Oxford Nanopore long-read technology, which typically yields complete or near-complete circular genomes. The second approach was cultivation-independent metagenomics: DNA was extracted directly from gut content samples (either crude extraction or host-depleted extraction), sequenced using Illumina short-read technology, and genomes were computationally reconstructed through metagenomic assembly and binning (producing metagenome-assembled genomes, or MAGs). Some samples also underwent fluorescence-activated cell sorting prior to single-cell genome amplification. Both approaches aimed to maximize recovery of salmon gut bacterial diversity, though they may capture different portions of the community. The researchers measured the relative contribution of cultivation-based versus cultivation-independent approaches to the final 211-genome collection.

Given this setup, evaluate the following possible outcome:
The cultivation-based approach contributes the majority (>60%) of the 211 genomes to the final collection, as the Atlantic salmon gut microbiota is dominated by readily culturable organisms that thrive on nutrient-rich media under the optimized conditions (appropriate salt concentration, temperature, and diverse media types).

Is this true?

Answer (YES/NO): YES